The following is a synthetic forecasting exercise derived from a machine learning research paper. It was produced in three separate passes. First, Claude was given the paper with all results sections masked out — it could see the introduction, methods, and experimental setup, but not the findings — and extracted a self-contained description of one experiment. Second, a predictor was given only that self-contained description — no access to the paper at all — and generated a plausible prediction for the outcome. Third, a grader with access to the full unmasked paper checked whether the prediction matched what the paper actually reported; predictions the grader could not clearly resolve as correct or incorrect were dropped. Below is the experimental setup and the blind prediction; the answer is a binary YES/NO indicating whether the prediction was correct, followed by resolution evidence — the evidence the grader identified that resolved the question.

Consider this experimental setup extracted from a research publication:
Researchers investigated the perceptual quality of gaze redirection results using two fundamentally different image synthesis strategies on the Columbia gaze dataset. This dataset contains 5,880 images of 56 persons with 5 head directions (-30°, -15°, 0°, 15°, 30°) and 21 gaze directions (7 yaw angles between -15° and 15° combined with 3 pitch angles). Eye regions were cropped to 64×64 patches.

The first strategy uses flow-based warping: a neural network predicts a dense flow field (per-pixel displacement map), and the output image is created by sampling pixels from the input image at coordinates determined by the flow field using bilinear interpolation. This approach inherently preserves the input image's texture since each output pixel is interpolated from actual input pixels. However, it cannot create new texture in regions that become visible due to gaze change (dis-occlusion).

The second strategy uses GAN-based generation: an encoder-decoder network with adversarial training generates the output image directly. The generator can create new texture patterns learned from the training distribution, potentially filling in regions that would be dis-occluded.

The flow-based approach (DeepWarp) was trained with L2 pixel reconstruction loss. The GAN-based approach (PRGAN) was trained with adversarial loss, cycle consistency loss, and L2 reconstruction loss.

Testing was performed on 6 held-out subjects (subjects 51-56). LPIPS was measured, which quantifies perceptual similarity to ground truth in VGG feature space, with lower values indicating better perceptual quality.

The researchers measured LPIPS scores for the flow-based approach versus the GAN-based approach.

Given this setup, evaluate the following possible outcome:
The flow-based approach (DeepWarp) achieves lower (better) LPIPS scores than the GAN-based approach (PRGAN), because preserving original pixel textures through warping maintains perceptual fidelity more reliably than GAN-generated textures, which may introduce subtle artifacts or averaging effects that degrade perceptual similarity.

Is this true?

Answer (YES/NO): NO